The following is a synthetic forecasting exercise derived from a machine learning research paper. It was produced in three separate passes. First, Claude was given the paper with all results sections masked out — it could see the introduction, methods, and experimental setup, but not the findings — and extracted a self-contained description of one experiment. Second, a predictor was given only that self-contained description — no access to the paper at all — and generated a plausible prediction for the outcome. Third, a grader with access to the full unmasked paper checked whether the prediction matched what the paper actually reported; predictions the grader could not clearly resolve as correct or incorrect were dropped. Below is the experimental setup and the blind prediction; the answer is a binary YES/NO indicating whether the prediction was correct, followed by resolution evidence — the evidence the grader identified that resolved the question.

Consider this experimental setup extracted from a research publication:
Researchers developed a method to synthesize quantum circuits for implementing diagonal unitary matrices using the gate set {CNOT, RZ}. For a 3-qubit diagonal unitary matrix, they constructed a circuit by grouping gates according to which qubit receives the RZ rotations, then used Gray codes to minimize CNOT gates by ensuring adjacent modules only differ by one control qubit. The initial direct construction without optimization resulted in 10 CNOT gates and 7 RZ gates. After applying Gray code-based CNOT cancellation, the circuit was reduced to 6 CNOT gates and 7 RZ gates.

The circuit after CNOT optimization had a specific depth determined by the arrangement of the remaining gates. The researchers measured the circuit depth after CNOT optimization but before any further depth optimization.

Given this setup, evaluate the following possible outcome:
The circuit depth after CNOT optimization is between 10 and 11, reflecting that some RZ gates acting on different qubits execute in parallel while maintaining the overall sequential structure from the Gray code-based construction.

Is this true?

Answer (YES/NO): YES